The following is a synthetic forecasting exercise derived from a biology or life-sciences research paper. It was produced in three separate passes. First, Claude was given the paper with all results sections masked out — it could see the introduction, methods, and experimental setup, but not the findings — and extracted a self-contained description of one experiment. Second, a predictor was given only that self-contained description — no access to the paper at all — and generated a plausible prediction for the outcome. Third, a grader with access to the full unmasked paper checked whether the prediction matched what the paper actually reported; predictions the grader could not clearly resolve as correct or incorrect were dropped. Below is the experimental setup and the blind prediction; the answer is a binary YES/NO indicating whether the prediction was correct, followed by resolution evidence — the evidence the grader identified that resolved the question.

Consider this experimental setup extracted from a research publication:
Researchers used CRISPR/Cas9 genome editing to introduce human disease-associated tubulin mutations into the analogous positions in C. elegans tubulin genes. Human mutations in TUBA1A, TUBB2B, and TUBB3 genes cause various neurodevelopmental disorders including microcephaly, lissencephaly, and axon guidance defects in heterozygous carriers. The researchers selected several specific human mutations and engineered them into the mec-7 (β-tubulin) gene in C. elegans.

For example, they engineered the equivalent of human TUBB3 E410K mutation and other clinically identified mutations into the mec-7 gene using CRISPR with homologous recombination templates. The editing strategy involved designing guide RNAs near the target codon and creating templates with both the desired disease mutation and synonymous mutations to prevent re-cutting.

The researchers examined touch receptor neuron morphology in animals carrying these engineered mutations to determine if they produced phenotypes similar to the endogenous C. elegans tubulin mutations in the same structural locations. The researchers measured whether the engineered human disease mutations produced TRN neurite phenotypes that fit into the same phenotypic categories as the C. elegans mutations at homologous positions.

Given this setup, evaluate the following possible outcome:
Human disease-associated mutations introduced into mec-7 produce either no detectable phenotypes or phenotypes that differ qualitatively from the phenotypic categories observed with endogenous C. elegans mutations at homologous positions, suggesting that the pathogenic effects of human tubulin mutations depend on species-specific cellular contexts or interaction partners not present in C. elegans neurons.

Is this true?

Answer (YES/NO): NO